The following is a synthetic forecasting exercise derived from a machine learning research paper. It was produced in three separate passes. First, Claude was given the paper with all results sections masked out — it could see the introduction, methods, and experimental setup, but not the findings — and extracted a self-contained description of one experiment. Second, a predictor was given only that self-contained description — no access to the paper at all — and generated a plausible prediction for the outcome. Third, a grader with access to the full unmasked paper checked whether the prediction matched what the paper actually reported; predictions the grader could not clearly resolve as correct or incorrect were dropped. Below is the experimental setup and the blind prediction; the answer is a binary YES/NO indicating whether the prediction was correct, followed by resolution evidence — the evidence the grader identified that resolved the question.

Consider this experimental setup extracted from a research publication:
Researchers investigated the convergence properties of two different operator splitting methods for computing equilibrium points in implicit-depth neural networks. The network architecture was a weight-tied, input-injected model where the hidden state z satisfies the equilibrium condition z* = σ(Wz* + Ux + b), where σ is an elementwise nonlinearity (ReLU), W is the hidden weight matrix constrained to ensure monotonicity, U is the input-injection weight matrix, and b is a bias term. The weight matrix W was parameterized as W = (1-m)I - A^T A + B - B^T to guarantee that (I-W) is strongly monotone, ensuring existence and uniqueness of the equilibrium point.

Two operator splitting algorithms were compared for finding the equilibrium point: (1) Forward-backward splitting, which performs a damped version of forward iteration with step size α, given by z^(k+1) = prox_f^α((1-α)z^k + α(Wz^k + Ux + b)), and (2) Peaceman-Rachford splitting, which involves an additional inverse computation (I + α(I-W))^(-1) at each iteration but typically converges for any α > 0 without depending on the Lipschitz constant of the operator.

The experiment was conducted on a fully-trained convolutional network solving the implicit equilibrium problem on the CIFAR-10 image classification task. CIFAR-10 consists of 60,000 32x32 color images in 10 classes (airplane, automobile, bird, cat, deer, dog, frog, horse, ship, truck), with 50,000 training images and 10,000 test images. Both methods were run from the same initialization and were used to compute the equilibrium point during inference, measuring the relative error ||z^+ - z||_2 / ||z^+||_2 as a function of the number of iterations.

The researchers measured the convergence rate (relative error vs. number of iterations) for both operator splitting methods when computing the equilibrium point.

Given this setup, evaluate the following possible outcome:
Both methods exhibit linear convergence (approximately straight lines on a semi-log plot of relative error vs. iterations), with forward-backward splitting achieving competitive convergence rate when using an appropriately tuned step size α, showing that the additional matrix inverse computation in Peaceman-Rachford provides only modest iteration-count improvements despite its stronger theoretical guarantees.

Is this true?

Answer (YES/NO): NO